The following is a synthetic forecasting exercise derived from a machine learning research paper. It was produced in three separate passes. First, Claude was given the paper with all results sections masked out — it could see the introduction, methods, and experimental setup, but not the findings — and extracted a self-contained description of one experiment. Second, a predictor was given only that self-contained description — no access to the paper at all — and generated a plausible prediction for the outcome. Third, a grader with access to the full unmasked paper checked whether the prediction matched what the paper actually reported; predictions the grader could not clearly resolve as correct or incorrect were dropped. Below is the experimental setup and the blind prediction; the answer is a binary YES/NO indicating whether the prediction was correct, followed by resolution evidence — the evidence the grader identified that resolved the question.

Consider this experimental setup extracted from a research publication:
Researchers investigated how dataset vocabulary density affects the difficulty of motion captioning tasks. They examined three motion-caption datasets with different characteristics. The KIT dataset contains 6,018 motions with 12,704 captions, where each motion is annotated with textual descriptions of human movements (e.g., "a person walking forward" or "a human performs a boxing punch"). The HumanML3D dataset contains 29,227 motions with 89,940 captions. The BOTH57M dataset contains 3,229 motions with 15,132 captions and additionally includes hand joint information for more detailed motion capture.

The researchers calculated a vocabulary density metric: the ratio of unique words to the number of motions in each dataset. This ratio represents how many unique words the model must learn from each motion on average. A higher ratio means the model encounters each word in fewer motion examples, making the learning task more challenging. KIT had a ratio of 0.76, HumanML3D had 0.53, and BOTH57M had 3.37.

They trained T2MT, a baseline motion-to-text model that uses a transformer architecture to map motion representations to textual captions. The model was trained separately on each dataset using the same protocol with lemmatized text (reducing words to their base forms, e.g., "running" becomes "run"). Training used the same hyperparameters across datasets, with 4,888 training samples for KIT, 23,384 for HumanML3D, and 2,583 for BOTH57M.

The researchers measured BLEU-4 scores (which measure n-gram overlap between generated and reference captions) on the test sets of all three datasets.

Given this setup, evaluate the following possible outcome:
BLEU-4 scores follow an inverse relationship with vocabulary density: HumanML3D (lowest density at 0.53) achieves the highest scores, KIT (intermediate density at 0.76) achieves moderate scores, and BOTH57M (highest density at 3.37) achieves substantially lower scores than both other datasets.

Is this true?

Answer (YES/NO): YES